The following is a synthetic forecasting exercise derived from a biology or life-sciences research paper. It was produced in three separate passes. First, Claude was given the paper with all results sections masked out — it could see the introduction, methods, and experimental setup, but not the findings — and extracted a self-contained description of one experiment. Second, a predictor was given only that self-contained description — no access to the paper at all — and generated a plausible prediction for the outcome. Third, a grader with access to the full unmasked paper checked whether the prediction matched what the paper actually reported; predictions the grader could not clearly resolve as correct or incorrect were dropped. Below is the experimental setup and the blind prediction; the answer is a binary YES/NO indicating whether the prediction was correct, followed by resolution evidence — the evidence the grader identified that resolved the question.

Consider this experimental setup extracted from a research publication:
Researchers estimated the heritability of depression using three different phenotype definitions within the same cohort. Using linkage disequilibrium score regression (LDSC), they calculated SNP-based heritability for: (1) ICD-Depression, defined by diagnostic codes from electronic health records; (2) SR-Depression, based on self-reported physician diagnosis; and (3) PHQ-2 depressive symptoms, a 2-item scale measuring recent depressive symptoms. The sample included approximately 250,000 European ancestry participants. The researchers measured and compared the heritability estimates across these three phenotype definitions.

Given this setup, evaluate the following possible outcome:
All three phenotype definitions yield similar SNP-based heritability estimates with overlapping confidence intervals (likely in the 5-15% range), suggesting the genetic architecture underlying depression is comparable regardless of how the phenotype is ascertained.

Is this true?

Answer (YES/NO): NO